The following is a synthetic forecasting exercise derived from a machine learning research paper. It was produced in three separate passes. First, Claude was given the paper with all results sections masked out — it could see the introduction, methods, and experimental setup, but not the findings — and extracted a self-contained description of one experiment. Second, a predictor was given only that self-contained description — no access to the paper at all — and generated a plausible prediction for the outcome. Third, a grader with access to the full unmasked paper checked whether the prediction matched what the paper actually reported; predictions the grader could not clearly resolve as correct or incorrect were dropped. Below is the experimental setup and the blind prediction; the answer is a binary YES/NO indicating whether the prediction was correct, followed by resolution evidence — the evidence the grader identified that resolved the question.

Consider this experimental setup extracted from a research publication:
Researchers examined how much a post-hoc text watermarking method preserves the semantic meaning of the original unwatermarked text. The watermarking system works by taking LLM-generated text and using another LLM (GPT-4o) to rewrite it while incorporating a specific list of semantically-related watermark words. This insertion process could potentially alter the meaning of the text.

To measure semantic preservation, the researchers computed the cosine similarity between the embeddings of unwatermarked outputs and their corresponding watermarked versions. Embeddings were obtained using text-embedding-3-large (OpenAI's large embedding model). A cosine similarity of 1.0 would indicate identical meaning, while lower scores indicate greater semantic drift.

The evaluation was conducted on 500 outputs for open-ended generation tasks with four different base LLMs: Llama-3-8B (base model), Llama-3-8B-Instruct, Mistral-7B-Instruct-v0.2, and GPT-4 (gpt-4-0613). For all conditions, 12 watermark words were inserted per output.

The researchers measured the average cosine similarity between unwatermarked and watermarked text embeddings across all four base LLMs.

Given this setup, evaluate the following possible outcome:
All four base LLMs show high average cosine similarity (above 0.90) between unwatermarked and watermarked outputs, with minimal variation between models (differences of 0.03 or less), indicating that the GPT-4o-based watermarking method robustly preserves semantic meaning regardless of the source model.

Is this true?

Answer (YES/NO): YES